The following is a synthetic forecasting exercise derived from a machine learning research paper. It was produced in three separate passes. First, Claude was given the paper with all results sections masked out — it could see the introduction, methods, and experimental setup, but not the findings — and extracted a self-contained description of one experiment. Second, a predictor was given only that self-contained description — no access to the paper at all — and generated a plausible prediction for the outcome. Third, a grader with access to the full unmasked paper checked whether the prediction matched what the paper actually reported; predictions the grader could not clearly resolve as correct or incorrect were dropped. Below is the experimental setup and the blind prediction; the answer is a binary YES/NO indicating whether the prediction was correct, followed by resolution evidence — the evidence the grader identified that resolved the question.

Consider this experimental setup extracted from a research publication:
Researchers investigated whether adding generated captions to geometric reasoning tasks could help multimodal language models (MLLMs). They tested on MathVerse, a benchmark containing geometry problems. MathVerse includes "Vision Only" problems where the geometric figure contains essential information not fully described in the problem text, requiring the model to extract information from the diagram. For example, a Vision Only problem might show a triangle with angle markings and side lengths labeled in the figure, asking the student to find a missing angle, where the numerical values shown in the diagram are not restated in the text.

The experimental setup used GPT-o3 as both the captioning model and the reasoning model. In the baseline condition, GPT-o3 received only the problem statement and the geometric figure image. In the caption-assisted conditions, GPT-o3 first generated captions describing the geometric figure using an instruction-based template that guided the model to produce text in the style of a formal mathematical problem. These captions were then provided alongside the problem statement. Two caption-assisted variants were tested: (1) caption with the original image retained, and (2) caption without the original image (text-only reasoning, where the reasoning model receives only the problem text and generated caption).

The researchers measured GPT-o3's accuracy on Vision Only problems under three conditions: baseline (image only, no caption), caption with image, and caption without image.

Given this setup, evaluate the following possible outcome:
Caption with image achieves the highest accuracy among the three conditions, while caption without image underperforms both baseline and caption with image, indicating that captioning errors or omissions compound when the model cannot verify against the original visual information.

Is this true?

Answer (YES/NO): YES